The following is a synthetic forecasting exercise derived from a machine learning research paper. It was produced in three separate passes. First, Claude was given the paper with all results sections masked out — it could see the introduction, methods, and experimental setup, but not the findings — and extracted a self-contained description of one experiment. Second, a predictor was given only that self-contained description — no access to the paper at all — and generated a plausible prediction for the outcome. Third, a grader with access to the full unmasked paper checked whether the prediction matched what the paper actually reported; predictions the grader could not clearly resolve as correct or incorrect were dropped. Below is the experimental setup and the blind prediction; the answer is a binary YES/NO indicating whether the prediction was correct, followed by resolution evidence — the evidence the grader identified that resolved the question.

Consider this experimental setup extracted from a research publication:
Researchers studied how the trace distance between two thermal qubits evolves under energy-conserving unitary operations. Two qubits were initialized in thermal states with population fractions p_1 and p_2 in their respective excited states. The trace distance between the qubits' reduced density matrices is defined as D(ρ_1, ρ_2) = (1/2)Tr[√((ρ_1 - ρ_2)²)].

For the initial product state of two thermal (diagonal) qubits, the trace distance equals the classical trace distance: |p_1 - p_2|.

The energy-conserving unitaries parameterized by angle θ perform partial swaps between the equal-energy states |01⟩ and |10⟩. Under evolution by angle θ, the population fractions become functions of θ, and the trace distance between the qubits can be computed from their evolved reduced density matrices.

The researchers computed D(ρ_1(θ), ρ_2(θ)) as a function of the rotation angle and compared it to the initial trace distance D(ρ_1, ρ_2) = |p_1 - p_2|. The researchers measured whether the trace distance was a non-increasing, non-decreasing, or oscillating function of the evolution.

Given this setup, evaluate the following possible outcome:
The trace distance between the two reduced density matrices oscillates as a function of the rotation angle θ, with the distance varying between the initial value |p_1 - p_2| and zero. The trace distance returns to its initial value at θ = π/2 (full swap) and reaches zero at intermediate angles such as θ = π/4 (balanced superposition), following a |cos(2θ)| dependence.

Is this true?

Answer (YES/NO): NO